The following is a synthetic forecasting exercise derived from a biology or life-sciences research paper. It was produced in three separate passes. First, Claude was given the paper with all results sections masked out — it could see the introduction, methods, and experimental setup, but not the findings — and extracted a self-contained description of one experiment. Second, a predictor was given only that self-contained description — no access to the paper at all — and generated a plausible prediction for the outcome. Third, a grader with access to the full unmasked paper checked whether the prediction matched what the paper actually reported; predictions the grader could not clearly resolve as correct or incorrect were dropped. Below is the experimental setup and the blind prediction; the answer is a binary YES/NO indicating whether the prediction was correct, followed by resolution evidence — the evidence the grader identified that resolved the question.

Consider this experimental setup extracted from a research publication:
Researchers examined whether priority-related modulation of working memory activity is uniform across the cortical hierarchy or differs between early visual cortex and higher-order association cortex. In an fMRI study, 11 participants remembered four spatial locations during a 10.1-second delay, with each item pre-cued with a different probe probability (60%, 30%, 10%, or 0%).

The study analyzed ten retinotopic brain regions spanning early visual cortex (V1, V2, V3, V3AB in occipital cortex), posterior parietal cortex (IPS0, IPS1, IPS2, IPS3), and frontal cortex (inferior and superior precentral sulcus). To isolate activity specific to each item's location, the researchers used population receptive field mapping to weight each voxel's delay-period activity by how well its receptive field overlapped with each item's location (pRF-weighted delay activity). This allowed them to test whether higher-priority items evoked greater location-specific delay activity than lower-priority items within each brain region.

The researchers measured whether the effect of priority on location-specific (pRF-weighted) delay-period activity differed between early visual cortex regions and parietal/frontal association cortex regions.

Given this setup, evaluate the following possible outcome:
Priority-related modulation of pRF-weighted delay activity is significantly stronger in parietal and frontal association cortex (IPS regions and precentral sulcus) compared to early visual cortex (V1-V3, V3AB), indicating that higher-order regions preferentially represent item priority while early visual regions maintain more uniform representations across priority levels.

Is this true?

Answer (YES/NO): NO